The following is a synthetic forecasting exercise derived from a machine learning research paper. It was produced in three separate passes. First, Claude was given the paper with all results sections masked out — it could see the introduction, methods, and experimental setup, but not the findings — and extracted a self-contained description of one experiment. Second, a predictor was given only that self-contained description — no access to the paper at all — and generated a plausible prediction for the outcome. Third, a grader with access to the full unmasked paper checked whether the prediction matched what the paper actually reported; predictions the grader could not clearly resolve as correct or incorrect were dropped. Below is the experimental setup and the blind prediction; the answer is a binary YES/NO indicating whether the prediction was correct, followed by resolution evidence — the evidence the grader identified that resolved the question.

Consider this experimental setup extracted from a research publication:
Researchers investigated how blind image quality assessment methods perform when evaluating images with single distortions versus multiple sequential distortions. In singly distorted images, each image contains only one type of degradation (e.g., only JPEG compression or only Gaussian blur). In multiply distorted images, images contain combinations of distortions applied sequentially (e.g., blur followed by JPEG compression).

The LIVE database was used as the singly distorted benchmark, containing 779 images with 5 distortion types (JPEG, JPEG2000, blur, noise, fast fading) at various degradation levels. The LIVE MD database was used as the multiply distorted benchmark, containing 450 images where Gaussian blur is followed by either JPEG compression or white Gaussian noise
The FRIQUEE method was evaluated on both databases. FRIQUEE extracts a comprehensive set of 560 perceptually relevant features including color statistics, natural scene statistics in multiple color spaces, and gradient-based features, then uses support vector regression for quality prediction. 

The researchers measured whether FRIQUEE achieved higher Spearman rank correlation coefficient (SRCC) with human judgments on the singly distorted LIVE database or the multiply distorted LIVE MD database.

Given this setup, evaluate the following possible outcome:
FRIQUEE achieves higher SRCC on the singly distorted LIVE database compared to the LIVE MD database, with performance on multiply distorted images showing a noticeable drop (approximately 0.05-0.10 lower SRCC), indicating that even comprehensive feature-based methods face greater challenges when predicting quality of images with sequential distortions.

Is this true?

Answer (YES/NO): NO